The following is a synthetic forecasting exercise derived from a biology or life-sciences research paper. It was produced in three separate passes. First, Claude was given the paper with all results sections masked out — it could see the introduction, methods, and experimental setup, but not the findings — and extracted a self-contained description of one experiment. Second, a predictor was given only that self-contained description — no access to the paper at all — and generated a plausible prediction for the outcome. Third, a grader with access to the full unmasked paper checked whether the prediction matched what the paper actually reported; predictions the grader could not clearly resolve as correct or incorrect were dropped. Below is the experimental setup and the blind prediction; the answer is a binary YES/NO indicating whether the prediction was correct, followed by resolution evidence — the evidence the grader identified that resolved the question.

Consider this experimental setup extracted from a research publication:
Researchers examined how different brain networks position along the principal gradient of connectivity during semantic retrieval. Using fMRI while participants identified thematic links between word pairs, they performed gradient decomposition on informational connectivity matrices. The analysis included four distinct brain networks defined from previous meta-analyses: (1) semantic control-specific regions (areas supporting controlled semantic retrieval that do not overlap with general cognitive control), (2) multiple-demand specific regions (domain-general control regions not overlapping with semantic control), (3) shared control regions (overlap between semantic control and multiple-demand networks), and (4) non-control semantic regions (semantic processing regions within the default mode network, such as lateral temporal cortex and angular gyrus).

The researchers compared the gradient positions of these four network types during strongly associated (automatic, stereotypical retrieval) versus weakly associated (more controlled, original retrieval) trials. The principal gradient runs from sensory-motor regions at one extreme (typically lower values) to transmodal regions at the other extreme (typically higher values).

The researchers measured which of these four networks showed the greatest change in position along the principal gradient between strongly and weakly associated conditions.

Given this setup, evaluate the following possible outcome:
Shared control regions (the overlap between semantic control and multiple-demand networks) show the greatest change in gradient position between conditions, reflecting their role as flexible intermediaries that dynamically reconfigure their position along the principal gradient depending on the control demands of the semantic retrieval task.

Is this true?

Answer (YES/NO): NO